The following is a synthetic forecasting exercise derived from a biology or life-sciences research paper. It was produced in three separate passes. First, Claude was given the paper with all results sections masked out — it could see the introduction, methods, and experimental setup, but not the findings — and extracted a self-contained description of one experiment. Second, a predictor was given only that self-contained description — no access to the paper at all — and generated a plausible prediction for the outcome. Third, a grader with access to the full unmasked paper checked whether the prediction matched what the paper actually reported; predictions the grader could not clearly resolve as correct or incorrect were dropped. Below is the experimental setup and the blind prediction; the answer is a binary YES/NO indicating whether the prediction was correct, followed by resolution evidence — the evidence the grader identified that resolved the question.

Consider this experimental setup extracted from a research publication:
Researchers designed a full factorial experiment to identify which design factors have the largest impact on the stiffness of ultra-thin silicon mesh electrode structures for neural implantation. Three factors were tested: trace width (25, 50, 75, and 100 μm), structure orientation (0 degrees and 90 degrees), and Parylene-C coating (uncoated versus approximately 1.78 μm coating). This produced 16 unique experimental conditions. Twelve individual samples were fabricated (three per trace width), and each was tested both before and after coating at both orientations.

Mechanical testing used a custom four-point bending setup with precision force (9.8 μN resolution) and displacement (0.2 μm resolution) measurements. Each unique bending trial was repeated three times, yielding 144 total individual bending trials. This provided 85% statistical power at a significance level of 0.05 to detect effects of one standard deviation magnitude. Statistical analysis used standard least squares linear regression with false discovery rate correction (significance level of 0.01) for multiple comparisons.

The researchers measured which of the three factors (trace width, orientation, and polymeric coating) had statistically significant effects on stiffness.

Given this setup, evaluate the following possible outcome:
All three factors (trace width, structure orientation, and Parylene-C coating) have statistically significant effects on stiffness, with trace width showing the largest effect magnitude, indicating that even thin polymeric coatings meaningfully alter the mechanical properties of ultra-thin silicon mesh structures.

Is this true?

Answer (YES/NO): NO